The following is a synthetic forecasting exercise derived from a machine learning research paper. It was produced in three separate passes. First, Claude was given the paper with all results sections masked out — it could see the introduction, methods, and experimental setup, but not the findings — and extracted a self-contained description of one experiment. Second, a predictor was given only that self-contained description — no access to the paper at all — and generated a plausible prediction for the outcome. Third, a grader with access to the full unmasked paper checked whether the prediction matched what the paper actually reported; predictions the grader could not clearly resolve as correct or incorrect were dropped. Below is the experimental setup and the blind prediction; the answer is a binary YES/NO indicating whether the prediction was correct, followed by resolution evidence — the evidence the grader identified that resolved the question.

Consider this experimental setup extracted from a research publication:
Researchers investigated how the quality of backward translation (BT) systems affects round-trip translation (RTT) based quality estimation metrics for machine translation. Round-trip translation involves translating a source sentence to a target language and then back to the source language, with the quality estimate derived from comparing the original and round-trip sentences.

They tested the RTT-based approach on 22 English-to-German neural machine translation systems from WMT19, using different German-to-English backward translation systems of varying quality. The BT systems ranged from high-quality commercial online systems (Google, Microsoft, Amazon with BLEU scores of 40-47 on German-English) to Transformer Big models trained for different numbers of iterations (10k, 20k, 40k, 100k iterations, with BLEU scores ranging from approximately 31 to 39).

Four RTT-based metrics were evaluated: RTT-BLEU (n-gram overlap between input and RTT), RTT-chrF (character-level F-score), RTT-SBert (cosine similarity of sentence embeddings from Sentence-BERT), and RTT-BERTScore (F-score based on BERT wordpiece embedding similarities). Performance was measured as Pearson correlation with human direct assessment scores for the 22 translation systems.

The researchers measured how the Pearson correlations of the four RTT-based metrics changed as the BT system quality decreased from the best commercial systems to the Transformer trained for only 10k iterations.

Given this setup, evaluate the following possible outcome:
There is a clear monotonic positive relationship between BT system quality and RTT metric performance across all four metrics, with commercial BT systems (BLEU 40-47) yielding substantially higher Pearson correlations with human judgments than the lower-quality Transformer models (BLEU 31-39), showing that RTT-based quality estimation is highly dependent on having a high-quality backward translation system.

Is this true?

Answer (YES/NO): NO